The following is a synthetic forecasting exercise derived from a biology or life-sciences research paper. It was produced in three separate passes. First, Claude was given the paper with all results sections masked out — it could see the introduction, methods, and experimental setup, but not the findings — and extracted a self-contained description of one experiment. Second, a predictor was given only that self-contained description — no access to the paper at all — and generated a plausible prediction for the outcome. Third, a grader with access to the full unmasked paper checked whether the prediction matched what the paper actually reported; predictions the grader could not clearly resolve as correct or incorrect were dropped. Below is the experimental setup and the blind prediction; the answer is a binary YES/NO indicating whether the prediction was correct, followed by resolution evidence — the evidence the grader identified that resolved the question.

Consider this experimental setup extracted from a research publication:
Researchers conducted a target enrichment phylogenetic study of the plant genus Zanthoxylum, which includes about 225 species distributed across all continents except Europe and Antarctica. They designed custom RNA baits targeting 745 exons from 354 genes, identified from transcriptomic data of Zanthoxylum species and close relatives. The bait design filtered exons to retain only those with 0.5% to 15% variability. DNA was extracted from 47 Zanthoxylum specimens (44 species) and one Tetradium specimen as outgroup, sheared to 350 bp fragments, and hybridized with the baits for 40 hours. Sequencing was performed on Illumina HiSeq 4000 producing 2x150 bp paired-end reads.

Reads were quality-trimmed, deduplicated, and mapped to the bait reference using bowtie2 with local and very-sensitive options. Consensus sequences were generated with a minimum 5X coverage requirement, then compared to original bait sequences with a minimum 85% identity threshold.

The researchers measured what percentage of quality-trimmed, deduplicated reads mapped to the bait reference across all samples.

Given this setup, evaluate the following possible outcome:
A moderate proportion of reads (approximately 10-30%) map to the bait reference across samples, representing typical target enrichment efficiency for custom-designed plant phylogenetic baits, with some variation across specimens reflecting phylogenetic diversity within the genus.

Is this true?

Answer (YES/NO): NO